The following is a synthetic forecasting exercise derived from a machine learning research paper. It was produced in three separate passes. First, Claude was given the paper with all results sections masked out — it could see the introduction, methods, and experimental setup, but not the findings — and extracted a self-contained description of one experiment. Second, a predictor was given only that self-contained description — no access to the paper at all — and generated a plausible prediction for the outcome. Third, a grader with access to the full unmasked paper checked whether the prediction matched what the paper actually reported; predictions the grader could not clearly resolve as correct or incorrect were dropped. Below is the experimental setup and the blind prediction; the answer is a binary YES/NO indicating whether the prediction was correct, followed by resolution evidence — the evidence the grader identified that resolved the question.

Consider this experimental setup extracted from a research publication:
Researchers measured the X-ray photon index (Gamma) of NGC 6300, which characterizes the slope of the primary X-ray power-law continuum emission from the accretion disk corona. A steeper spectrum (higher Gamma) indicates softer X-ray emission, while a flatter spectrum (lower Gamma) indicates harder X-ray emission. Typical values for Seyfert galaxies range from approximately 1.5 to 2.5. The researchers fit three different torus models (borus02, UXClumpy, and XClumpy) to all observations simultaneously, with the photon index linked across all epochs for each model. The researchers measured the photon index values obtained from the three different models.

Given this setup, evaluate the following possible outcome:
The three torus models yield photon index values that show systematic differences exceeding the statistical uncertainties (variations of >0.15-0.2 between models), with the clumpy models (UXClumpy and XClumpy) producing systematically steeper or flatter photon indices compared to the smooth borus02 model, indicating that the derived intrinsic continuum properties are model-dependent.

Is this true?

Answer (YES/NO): NO